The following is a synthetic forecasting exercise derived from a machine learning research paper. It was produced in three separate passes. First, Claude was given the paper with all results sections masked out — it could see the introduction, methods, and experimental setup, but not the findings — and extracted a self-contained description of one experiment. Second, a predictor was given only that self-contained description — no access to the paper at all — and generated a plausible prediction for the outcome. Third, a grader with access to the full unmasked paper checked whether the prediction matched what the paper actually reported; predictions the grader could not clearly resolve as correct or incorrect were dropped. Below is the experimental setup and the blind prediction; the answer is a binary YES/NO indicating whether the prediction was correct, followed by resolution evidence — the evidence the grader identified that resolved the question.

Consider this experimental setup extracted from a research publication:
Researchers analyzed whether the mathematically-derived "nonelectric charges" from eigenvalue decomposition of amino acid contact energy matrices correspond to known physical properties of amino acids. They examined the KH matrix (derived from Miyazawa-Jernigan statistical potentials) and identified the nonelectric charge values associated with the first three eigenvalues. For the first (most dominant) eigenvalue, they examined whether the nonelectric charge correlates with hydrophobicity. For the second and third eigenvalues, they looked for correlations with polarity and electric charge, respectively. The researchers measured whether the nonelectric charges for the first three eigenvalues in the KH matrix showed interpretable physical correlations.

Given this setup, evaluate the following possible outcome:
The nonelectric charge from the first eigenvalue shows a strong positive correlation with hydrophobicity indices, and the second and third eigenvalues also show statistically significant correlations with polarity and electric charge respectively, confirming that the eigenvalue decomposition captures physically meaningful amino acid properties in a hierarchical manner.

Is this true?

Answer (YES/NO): NO